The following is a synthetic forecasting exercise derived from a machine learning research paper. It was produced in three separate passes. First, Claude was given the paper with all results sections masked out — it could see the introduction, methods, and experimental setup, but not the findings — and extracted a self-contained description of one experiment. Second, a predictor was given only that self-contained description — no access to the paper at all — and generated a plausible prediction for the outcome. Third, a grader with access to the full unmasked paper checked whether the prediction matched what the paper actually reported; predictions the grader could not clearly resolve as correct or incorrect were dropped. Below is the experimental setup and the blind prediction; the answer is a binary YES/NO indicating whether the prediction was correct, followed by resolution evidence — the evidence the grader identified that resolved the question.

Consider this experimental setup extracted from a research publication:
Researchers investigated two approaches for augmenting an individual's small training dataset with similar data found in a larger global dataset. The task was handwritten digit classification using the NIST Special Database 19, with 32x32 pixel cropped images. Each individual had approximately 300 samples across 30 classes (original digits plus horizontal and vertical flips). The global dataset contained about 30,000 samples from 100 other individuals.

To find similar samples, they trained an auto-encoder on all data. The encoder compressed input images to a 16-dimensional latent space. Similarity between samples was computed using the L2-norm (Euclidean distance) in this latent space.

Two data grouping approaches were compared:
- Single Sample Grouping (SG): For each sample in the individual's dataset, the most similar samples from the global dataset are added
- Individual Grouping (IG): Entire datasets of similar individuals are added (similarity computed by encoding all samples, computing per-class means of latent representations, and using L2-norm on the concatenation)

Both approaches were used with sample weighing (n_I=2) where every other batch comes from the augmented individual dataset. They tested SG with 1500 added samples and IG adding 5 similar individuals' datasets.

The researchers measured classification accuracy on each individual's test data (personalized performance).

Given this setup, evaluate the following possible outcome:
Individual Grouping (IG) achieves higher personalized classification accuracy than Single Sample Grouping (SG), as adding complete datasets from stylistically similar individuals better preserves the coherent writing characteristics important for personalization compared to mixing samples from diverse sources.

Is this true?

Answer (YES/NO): NO